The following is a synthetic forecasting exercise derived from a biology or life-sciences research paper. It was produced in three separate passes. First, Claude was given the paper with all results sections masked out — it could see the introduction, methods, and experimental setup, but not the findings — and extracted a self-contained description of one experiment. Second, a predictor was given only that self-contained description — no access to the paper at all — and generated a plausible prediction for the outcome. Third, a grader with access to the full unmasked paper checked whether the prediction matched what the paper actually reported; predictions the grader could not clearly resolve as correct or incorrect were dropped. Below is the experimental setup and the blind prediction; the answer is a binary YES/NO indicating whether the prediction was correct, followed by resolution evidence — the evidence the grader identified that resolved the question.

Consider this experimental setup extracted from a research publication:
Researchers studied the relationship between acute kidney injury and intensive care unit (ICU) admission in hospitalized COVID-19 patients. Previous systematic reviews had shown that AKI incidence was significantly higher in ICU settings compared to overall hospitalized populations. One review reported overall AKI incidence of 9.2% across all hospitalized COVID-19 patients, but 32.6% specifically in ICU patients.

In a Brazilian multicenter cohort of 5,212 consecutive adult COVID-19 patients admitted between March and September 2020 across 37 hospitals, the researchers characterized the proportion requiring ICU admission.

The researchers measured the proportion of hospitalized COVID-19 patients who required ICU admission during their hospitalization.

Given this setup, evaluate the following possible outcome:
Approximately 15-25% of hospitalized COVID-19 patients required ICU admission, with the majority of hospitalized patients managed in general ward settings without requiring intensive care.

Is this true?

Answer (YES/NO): NO